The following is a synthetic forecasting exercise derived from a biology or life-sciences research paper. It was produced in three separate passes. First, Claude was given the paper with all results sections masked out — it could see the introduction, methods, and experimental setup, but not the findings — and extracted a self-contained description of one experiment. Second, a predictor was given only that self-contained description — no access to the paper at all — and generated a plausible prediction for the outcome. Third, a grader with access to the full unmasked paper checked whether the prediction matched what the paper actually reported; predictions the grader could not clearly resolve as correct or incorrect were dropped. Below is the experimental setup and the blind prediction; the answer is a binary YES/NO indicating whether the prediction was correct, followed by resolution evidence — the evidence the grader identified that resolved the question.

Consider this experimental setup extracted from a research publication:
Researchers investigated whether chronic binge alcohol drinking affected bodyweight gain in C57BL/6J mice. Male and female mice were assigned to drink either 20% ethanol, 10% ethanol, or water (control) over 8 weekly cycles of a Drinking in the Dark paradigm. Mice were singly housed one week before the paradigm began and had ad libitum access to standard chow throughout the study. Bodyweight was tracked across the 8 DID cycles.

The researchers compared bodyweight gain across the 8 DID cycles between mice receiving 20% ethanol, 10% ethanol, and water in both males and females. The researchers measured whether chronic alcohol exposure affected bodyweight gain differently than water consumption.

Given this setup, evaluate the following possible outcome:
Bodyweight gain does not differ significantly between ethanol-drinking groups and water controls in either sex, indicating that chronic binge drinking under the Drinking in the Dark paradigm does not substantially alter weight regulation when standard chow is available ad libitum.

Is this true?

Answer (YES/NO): YES